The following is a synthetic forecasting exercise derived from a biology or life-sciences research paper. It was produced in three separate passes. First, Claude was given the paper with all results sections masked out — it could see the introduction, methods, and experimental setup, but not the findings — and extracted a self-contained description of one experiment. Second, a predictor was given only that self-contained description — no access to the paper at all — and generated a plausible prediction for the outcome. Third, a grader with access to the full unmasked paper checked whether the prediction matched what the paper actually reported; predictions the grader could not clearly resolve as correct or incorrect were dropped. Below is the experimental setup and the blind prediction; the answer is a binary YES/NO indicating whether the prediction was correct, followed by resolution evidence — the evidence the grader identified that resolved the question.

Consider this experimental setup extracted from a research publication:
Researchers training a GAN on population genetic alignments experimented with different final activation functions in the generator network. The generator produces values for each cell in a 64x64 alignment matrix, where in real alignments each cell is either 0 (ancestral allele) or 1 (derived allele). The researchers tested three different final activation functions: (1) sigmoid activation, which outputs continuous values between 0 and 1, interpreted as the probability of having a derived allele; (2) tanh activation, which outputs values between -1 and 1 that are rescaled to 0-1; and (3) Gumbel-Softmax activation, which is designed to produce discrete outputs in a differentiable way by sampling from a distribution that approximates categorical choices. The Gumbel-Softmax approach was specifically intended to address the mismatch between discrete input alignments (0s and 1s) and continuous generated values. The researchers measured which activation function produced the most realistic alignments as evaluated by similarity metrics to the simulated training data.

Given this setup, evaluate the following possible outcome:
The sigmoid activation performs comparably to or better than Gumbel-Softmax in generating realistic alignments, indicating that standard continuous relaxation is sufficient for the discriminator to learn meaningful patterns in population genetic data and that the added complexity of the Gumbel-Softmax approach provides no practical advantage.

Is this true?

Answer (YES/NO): YES